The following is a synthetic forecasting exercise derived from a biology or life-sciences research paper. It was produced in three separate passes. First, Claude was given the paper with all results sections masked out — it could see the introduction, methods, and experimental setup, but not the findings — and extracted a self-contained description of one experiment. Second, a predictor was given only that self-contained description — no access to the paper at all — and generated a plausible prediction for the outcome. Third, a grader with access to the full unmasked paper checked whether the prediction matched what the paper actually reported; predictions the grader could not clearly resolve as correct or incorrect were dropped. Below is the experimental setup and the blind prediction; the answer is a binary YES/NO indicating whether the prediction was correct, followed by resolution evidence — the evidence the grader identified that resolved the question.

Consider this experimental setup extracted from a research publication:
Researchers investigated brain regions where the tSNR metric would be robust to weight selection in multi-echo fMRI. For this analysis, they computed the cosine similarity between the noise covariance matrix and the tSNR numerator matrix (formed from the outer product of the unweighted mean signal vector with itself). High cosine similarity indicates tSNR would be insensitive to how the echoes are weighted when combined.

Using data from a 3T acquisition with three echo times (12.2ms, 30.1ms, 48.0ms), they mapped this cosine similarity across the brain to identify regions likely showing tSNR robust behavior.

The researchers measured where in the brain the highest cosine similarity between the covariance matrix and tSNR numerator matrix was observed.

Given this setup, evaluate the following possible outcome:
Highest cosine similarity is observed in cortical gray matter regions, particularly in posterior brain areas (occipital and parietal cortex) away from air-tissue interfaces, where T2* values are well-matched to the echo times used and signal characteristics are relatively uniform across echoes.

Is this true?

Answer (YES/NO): NO